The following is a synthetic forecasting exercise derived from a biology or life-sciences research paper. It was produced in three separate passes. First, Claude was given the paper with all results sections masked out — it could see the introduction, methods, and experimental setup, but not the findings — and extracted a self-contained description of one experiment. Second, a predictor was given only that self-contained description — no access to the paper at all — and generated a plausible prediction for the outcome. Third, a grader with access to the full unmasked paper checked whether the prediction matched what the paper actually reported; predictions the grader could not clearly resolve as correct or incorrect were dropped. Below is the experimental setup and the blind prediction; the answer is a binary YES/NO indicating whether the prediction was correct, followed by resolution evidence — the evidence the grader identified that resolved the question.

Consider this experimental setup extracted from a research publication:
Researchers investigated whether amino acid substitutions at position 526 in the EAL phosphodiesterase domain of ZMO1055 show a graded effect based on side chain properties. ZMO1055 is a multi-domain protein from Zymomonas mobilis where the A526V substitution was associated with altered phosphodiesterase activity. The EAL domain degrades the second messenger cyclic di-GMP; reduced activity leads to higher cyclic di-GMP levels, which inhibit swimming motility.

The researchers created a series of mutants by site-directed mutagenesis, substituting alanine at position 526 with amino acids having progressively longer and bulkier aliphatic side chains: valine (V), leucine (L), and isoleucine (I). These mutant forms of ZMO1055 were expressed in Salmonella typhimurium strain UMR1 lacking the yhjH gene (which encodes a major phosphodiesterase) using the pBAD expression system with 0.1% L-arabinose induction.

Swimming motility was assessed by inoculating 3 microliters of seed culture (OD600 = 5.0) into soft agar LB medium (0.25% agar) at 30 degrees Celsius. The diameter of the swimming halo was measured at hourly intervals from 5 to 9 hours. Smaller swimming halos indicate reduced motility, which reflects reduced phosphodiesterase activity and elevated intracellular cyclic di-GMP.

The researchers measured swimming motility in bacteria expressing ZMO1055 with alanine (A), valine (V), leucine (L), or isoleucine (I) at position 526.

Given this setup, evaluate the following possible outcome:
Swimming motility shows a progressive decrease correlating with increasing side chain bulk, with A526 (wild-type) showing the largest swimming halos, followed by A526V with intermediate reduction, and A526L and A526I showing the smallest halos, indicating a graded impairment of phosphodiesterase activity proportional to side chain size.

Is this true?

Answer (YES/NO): NO